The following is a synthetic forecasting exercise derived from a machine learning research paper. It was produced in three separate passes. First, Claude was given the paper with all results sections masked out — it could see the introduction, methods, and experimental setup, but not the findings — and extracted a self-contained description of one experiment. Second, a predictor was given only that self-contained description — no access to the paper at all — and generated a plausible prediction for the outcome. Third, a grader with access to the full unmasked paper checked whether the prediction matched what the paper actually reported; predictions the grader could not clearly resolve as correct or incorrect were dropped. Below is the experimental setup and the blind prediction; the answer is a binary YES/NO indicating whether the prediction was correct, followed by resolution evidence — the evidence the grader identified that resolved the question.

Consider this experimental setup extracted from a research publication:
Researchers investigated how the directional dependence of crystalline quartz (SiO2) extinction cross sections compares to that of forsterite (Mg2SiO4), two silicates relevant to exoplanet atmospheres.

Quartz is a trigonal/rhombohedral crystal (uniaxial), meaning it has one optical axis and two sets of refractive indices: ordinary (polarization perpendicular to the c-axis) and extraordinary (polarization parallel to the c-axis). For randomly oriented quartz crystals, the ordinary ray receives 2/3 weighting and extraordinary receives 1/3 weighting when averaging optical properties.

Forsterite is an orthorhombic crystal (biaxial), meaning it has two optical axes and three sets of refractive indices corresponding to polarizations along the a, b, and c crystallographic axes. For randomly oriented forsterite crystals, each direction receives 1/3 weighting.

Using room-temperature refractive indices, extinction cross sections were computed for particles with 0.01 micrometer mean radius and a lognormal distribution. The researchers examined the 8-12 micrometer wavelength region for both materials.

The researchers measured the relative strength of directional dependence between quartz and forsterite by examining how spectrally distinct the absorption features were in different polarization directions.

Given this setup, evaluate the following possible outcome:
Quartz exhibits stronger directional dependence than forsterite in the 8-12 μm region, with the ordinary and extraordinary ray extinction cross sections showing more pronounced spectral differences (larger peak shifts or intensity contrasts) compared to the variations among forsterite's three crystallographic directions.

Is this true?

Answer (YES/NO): NO